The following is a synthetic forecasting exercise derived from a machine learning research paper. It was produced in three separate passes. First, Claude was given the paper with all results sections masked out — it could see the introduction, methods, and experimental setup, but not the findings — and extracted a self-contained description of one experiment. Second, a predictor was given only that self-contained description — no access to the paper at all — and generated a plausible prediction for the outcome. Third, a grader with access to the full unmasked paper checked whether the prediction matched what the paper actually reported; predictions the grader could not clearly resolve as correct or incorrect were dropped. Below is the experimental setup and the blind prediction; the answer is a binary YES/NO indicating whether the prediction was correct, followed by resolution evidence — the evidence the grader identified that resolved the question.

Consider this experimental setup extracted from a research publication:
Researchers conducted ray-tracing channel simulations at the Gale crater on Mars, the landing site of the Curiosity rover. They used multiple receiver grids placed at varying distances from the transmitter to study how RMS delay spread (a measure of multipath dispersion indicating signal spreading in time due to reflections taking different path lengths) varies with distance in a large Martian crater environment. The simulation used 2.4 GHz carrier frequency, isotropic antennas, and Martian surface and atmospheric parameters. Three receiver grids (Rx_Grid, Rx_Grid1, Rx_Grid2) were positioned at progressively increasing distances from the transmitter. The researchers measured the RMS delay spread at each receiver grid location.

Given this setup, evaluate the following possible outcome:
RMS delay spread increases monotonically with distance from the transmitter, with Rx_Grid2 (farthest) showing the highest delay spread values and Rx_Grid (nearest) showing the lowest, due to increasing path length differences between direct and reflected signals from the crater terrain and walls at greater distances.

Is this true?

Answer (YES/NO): YES